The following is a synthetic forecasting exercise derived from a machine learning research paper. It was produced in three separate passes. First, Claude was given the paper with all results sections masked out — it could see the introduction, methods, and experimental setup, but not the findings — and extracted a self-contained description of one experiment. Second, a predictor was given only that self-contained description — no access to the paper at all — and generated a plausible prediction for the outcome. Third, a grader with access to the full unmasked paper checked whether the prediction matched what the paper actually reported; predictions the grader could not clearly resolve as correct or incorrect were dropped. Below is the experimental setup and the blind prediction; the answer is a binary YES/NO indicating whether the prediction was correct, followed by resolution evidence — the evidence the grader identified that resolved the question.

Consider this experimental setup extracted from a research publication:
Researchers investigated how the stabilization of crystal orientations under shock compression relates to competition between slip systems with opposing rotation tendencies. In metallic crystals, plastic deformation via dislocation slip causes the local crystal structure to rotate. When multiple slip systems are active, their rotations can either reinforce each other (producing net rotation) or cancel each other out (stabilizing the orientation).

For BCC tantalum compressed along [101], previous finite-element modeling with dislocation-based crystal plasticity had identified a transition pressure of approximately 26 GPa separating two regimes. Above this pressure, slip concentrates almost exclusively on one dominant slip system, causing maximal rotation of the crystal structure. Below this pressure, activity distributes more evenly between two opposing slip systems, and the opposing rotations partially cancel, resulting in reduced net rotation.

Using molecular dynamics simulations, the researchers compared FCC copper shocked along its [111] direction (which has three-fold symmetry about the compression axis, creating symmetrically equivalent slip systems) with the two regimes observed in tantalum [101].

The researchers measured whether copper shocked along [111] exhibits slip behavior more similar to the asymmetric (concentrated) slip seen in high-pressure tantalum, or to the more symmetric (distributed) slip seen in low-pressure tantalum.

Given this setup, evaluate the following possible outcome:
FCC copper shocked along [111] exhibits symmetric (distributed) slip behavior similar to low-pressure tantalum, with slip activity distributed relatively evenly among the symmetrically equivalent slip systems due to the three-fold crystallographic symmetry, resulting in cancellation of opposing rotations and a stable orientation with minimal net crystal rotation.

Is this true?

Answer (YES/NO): YES